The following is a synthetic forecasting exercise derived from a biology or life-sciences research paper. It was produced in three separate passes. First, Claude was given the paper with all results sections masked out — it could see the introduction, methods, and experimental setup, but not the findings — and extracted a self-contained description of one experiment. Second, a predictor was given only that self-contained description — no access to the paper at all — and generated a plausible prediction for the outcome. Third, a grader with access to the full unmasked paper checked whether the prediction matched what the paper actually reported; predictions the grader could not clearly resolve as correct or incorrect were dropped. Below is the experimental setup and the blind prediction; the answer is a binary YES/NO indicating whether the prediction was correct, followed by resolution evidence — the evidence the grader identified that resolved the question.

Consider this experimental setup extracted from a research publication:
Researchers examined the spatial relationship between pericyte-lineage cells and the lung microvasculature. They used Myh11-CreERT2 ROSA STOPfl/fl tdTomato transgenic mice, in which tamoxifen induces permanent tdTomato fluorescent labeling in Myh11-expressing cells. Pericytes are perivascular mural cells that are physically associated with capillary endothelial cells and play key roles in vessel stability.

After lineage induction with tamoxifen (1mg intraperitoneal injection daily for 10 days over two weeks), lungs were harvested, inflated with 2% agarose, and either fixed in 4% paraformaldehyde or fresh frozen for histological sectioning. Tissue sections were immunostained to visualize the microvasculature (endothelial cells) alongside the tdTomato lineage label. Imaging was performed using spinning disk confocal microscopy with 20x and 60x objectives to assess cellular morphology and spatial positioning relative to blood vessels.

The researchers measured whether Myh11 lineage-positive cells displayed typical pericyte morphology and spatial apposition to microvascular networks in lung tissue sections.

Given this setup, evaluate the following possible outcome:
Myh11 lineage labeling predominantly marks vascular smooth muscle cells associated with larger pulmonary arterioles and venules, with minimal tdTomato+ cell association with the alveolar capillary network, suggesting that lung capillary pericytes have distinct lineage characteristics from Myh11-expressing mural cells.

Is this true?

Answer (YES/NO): NO